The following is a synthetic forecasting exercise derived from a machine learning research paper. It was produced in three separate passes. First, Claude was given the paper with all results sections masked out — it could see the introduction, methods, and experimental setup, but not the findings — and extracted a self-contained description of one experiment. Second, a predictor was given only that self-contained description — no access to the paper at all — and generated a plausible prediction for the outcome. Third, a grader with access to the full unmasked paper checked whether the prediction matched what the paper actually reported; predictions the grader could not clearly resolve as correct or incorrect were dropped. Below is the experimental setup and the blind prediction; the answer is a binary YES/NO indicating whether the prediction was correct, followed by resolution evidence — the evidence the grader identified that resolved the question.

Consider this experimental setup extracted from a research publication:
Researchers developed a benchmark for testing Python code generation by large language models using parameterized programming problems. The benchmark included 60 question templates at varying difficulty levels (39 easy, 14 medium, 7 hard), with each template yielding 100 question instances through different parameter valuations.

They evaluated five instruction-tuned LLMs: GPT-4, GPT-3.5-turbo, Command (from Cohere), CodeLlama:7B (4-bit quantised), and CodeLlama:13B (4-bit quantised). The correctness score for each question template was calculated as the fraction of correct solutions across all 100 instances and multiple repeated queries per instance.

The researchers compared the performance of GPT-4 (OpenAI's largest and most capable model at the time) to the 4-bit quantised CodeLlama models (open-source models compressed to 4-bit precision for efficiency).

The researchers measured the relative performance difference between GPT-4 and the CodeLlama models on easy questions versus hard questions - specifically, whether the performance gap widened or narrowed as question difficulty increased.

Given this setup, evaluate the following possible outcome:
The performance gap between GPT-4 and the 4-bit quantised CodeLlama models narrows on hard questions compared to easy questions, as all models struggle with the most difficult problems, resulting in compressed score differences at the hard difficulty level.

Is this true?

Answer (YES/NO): YES